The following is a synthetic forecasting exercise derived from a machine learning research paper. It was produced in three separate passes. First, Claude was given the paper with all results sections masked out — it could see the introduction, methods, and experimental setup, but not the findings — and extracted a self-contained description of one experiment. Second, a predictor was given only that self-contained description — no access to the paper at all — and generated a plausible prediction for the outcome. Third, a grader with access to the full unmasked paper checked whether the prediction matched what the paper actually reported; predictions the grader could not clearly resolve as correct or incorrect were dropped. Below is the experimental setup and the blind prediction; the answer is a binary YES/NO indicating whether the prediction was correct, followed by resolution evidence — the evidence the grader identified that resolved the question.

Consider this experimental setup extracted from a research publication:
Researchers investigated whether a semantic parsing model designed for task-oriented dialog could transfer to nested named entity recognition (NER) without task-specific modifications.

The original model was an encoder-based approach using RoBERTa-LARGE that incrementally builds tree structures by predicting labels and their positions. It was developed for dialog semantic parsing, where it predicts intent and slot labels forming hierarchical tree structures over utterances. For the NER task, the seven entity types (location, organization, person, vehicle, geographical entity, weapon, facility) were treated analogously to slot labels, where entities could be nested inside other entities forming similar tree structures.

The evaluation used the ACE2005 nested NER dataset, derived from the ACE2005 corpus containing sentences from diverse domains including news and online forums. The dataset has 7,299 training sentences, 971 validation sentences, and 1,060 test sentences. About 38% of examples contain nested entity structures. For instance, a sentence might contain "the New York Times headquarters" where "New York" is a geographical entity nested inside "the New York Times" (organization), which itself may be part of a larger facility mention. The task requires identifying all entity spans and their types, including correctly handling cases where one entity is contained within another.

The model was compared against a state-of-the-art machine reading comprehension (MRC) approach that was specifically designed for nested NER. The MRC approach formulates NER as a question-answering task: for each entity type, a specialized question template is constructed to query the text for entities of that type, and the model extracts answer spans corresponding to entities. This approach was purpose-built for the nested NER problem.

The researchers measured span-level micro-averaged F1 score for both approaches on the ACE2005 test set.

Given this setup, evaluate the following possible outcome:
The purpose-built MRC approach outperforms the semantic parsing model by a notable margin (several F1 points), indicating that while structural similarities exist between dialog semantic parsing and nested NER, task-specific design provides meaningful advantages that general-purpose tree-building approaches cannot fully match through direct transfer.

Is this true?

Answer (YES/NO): NO